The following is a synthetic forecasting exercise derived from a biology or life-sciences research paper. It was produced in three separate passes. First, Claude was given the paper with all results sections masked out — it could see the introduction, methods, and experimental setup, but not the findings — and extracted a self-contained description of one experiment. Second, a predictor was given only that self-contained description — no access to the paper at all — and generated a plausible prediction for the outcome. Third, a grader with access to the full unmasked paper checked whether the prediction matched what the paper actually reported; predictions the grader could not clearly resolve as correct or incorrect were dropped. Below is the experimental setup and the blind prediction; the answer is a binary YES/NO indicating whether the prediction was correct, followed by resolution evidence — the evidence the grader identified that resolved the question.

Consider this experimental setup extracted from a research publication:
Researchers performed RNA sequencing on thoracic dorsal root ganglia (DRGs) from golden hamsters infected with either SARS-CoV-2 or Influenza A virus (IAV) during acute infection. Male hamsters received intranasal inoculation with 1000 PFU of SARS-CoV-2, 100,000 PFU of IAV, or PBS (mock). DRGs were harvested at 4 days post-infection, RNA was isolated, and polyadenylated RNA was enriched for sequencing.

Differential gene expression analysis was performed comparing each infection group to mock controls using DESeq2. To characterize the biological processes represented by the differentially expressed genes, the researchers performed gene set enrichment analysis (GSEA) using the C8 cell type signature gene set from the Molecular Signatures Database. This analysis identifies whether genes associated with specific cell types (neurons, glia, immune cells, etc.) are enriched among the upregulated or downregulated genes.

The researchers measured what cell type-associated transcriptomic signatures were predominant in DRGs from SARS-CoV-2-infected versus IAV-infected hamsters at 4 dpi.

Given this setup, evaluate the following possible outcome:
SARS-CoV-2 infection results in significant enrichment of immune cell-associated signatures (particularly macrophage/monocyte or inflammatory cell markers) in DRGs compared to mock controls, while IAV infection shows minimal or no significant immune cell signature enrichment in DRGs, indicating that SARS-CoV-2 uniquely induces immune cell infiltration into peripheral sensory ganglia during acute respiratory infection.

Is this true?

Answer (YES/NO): NO